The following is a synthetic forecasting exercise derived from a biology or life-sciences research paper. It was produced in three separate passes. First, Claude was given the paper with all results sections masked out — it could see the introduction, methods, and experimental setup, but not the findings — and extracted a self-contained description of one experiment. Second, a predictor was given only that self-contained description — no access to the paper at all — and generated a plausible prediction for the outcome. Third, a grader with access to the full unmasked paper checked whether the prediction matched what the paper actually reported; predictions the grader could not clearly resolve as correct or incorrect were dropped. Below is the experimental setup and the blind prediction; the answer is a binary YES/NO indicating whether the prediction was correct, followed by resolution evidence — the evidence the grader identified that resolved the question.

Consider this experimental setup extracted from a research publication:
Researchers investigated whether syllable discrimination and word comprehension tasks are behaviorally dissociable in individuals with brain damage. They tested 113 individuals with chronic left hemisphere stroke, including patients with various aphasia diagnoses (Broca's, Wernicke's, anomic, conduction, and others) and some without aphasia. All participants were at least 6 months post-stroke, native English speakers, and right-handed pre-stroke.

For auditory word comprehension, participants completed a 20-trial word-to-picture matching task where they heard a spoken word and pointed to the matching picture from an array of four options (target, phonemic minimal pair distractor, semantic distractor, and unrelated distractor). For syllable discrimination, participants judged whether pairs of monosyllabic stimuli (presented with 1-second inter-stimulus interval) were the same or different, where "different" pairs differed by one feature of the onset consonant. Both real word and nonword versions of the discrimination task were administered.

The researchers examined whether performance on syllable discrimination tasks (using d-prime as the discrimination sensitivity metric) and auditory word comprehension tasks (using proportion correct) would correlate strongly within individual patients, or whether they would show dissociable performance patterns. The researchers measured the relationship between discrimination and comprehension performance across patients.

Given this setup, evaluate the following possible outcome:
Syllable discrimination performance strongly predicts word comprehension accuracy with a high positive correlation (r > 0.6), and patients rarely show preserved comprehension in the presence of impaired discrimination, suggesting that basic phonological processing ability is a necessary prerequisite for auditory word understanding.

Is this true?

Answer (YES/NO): NO